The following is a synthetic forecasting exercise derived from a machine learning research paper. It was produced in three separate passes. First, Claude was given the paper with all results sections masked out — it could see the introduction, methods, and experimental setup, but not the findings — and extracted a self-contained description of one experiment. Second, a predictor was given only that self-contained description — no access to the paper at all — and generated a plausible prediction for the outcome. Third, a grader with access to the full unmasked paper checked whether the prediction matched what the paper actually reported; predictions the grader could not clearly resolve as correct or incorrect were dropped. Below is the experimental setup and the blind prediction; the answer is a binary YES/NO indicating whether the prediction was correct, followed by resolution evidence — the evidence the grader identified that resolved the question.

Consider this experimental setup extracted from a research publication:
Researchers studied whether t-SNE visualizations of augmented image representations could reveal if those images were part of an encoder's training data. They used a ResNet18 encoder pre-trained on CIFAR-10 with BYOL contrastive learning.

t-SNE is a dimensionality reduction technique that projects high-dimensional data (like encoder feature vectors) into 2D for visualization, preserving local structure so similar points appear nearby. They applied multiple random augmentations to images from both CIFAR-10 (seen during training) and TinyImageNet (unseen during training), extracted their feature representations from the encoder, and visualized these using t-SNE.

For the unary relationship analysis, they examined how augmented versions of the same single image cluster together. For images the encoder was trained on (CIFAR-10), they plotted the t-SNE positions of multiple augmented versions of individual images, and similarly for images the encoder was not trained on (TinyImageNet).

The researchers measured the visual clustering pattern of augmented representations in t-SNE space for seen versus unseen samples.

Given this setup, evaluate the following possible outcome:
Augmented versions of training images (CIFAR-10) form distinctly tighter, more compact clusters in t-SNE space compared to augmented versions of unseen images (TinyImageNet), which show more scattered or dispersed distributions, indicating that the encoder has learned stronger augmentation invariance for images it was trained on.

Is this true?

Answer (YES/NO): YES